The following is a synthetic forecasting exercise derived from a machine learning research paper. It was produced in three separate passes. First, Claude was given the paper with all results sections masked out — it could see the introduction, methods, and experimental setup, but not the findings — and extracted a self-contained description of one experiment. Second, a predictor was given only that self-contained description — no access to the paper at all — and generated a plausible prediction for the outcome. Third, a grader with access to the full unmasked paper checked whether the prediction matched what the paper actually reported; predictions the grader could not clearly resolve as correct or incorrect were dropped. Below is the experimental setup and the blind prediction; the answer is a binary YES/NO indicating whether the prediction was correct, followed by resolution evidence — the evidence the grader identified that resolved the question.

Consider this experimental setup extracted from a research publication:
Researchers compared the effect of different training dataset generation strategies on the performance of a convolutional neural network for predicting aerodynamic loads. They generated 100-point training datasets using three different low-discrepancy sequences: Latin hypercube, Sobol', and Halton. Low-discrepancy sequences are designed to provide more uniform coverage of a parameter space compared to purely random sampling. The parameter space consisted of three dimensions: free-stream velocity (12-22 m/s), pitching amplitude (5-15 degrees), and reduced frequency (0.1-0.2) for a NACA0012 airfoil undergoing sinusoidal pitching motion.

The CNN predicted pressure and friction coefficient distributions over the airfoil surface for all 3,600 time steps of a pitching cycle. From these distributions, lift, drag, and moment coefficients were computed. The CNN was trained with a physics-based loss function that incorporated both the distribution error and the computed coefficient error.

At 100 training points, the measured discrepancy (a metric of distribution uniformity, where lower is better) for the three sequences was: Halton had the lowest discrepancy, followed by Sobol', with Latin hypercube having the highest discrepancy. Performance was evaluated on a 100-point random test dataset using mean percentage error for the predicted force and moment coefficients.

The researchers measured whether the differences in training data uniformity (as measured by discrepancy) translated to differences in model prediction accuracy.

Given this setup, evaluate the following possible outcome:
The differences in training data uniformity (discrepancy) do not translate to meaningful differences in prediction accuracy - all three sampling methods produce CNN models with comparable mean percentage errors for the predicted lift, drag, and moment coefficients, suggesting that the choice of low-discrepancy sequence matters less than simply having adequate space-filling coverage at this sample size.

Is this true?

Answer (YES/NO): NO